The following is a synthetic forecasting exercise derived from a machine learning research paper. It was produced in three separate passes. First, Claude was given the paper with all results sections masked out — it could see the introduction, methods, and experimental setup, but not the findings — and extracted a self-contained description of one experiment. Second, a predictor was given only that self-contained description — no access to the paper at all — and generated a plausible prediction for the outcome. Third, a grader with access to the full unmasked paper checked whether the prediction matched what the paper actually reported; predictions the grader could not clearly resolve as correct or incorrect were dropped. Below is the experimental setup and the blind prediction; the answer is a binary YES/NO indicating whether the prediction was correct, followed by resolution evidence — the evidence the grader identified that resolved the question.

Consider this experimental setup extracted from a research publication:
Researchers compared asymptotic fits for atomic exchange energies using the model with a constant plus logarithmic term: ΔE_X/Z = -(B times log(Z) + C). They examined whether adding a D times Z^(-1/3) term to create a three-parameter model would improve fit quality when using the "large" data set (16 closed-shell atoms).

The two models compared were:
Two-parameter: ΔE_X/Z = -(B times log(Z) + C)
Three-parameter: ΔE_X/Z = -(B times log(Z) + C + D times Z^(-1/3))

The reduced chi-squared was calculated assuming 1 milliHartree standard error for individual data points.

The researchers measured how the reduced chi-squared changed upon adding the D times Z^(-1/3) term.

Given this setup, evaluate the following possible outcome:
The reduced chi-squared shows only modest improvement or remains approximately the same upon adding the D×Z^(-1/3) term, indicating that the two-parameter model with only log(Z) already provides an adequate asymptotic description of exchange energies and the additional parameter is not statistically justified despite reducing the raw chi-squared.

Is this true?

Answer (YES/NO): YES